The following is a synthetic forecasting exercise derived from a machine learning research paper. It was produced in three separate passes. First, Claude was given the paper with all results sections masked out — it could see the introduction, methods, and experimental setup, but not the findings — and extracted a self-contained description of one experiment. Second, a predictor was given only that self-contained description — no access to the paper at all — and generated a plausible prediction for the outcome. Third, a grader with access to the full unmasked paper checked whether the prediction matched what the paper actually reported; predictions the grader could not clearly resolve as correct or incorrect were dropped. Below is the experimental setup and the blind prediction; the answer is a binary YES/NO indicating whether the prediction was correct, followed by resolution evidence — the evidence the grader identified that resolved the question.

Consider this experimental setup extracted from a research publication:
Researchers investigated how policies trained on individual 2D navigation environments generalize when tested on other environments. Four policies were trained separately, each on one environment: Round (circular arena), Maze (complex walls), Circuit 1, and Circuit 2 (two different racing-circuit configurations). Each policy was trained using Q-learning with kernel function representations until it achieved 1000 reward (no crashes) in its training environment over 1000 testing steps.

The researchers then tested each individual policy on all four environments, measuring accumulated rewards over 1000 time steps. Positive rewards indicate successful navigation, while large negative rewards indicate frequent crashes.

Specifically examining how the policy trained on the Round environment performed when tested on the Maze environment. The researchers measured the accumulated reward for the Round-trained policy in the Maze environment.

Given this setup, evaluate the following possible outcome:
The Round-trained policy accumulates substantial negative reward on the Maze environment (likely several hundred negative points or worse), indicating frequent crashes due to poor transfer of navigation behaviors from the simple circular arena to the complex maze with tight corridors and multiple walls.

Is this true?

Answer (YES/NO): YES